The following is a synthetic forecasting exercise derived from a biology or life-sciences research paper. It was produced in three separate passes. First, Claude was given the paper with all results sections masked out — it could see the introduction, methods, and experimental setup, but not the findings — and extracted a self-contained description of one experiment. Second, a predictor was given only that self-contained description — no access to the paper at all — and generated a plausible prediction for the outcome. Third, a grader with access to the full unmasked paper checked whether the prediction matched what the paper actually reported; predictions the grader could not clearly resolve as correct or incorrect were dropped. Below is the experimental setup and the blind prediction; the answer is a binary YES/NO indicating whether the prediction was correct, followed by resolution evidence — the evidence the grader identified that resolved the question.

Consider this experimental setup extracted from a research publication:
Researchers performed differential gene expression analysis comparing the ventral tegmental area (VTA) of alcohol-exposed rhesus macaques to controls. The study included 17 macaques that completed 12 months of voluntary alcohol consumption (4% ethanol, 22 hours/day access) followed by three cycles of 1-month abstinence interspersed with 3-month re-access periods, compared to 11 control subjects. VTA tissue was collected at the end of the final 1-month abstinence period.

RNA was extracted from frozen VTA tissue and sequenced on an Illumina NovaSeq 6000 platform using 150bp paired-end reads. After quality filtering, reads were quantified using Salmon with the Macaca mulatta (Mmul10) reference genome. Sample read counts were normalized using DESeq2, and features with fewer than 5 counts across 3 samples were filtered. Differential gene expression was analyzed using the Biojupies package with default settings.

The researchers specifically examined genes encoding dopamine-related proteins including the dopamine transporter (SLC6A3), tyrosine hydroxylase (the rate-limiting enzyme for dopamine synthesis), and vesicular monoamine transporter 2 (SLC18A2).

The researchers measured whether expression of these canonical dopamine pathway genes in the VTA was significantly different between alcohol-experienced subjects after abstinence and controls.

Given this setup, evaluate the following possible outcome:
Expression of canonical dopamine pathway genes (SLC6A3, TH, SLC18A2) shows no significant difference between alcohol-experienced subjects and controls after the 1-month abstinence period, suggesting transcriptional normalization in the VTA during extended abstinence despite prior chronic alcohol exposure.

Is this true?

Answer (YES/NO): YES